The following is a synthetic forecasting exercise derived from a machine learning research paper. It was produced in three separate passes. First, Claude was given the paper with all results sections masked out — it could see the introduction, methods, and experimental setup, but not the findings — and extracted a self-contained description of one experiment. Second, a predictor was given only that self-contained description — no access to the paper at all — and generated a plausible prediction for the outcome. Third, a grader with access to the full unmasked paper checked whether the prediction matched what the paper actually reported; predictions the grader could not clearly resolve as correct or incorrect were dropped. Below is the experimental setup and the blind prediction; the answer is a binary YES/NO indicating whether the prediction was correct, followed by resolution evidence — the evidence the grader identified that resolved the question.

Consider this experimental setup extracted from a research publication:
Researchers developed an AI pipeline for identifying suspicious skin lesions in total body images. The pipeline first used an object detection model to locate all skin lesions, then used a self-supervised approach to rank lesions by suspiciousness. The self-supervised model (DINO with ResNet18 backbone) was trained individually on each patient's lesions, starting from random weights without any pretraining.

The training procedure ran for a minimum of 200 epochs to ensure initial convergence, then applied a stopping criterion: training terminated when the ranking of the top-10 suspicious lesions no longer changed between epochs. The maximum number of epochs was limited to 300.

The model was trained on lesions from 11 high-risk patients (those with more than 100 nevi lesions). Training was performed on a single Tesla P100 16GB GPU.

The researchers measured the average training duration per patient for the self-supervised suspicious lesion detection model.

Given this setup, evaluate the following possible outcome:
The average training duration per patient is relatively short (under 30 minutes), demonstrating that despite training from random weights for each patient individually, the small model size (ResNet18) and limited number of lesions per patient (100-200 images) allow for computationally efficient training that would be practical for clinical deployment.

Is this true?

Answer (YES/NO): NO